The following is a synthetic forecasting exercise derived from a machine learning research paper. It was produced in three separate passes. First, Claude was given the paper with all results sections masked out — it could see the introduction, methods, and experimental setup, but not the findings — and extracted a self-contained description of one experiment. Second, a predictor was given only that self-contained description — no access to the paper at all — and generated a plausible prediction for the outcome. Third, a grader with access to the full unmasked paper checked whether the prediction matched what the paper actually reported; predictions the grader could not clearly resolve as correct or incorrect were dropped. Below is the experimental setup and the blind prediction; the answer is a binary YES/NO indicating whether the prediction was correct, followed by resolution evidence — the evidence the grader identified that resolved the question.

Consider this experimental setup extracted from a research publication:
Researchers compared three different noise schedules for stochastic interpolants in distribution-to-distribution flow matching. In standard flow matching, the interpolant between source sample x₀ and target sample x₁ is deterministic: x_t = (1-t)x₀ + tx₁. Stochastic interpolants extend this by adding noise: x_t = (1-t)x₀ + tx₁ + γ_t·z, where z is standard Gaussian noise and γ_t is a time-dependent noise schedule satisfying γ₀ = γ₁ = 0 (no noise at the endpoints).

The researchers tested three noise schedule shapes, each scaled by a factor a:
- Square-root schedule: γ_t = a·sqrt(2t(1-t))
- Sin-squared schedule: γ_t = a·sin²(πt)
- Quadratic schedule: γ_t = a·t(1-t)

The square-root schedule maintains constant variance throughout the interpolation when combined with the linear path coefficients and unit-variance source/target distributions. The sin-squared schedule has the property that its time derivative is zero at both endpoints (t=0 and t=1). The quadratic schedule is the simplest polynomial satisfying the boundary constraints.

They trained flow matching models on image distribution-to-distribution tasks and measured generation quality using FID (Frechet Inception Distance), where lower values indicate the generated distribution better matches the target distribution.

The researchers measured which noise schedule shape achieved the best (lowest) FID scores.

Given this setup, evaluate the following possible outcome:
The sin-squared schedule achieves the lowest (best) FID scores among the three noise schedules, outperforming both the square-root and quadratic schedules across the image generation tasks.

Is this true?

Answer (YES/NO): YES